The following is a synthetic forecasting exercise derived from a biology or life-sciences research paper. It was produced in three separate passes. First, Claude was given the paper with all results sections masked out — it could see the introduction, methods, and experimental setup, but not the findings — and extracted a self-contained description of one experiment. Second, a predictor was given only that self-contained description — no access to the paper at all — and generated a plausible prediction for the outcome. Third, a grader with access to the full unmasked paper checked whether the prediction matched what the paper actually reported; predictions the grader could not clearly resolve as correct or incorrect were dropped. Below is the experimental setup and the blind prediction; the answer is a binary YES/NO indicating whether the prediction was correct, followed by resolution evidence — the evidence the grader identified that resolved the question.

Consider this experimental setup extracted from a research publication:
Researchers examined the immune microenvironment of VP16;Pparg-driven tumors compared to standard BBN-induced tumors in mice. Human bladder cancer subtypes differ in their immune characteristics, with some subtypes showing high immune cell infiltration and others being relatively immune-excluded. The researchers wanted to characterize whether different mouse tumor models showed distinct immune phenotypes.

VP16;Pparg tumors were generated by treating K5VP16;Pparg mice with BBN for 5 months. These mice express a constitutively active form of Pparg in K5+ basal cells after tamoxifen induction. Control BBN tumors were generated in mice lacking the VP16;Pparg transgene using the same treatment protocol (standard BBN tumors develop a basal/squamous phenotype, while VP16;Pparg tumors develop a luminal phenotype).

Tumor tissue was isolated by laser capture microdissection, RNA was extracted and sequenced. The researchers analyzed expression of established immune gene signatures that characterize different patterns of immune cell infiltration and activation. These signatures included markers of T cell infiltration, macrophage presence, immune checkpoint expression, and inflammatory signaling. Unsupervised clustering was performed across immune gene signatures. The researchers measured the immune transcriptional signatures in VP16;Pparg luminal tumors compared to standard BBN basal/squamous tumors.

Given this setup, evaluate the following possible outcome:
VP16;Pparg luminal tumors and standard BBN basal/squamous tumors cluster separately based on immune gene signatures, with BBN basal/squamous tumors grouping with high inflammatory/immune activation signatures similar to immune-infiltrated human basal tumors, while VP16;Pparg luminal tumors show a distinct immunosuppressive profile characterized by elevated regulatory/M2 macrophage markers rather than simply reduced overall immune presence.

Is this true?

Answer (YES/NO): NO